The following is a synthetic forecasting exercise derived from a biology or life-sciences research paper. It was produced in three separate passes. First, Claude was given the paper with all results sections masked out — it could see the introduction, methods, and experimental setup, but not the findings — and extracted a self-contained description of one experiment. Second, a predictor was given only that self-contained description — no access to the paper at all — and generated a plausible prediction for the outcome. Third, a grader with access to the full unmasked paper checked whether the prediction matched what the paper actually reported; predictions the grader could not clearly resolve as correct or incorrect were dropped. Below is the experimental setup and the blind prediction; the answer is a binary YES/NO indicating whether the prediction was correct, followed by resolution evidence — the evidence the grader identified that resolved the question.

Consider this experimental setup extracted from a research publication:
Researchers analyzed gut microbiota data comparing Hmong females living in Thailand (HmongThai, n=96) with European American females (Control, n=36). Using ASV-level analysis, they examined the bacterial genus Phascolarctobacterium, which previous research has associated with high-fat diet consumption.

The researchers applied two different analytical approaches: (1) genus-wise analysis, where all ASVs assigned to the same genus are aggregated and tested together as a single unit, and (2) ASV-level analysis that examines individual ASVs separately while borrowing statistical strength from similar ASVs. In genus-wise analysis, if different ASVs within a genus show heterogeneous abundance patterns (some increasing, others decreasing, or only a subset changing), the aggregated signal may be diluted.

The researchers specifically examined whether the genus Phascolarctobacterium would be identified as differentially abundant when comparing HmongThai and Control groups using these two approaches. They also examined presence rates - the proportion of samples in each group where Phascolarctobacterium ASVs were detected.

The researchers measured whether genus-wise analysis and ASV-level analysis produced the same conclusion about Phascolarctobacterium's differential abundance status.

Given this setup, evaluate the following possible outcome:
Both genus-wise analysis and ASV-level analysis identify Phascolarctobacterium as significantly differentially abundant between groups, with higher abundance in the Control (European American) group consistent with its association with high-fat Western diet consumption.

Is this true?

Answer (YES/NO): NO